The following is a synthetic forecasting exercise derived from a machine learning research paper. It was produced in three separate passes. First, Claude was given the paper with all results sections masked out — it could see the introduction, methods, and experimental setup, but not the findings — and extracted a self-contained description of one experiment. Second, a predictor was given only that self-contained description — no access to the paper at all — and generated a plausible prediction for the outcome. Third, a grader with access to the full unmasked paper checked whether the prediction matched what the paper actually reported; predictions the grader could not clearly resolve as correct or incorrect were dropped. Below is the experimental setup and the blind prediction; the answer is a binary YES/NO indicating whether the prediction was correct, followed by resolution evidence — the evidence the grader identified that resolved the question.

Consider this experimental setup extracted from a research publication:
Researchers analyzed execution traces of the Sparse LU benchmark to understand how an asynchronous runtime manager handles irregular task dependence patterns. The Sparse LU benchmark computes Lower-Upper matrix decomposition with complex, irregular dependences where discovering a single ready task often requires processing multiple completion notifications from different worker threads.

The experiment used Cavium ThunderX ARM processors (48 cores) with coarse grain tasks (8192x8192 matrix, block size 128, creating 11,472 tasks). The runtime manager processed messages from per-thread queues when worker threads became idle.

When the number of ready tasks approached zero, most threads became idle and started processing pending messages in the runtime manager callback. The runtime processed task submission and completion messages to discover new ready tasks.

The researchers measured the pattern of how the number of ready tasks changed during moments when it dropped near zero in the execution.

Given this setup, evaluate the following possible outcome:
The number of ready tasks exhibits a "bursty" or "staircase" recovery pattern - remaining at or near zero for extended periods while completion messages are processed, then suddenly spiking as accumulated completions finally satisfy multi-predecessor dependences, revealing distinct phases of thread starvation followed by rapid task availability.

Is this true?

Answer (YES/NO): YES